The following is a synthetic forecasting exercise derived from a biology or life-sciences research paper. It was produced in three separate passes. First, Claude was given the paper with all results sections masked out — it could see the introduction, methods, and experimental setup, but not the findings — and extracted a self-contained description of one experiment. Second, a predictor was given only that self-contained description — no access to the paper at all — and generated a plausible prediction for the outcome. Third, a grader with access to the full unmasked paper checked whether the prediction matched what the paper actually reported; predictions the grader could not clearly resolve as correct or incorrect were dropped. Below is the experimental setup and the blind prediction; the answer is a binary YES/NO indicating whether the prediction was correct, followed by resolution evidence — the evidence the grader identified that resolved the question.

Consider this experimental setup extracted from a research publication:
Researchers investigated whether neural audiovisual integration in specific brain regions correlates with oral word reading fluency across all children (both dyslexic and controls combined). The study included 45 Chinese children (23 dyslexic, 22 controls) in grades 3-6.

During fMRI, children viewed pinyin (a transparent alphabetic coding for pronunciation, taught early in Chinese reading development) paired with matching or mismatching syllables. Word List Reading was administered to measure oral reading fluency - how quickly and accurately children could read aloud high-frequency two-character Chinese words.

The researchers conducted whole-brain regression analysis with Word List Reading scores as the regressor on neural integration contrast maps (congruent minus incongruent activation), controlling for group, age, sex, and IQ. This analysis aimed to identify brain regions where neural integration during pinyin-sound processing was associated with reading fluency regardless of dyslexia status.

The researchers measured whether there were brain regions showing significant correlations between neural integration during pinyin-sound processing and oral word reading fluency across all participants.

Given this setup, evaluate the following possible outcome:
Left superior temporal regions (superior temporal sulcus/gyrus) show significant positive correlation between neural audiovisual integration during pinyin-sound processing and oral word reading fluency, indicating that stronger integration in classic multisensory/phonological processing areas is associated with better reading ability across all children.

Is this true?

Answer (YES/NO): NO